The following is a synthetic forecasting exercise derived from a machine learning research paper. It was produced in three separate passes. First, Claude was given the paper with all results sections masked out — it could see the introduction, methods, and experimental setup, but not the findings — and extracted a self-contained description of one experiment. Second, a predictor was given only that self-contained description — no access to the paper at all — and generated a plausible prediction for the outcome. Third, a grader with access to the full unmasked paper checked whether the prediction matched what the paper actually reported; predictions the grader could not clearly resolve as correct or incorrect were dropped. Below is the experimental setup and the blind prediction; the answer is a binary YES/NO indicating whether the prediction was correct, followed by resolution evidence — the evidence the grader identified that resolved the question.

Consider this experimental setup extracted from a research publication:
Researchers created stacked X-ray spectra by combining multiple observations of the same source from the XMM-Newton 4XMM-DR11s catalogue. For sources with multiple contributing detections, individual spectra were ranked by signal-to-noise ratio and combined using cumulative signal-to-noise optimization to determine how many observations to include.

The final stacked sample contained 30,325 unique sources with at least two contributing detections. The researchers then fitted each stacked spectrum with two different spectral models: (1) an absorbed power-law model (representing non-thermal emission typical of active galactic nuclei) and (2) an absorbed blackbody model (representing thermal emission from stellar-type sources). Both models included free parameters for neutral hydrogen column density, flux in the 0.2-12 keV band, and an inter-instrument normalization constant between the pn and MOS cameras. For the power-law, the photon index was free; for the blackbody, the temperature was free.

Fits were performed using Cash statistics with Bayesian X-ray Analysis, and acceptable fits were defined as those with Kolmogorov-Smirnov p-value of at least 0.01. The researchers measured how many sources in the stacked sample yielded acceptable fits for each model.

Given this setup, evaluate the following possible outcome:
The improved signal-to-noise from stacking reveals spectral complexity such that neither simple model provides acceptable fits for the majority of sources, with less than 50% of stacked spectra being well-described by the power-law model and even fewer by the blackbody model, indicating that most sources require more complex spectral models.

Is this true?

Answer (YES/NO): NO